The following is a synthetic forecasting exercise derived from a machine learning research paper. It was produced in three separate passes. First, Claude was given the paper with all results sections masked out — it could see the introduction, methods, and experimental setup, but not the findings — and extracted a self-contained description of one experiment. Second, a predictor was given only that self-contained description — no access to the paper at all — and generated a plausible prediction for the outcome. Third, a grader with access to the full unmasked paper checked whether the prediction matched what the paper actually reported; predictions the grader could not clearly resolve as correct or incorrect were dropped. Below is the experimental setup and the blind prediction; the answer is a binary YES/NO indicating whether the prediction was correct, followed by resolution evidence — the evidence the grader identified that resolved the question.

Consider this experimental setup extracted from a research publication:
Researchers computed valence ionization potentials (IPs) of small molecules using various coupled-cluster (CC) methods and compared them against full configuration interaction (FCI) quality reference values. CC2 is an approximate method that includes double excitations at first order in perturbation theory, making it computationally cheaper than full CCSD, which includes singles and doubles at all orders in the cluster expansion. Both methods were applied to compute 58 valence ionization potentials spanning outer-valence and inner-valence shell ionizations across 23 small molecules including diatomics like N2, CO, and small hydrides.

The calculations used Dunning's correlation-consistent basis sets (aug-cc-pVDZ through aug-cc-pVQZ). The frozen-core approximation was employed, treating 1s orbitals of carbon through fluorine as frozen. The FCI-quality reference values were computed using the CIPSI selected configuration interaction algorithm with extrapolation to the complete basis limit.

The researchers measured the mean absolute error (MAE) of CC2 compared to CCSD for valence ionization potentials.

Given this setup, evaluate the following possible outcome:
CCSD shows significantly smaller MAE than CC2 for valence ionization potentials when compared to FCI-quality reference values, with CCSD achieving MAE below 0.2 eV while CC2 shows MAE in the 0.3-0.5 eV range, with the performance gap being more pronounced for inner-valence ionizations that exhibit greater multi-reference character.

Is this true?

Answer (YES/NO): NO